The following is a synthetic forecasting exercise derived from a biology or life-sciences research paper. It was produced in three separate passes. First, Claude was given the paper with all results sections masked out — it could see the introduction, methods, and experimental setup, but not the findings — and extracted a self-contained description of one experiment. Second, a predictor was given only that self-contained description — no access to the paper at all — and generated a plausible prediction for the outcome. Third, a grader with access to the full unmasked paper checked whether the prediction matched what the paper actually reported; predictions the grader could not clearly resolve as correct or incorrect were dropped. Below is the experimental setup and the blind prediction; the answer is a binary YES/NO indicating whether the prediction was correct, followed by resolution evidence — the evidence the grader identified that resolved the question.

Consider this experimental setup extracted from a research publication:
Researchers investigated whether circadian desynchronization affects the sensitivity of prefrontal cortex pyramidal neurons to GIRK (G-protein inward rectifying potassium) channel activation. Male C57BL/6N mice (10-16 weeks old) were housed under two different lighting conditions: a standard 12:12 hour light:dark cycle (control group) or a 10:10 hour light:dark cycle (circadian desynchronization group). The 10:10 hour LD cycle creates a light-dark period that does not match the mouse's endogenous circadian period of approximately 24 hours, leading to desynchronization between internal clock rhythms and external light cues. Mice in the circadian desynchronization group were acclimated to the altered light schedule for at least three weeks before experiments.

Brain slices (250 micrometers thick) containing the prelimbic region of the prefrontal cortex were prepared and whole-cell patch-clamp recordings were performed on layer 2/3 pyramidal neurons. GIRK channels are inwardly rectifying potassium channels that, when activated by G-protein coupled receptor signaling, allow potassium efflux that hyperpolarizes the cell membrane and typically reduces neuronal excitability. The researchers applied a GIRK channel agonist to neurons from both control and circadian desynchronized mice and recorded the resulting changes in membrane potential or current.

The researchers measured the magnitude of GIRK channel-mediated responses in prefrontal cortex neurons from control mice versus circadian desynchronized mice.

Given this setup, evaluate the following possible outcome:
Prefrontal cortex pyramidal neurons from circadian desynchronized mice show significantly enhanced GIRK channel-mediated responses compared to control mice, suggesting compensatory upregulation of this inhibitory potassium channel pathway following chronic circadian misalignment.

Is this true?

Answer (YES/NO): YES